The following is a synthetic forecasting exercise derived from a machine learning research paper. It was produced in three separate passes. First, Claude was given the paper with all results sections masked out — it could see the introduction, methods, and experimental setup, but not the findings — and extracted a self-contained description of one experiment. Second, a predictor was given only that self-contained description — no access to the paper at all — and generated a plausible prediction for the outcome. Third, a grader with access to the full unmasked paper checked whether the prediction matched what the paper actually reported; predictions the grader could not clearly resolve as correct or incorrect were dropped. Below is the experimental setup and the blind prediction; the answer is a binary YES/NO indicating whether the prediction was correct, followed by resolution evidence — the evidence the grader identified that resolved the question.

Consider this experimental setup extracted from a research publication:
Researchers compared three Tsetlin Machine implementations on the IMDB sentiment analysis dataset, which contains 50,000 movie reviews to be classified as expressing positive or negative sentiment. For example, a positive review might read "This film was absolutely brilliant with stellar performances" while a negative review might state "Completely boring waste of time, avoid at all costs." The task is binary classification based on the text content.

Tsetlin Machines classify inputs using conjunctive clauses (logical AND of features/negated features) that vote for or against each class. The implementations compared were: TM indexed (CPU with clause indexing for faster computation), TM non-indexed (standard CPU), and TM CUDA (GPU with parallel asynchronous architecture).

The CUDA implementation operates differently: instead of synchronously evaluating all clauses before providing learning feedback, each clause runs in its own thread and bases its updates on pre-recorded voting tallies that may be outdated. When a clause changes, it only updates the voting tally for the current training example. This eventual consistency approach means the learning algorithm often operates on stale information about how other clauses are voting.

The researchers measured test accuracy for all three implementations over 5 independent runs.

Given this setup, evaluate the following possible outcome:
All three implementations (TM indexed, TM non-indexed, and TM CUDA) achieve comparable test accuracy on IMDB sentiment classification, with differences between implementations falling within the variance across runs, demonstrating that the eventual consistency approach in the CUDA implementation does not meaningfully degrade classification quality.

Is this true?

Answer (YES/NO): NO